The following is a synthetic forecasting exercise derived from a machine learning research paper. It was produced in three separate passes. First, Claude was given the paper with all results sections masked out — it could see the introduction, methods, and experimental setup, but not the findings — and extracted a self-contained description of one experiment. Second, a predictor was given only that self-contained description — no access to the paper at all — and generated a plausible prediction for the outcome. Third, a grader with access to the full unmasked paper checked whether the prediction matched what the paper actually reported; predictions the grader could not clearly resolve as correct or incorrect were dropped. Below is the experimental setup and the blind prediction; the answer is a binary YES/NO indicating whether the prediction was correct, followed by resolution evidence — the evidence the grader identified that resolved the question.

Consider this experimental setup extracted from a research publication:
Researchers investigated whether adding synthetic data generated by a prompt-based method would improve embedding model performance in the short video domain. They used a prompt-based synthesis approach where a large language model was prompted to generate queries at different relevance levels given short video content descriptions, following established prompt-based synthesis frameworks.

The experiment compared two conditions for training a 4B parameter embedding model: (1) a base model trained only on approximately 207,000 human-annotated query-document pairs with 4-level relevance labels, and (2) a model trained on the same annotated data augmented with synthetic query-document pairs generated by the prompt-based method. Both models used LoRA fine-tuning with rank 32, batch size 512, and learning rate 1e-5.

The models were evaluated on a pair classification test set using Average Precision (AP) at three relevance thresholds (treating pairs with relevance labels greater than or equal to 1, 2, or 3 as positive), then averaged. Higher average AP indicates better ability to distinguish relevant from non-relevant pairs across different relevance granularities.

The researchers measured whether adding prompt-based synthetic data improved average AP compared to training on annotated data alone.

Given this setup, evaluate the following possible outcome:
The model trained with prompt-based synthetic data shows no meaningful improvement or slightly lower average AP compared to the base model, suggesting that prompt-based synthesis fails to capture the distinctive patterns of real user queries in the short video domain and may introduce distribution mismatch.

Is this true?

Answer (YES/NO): YES